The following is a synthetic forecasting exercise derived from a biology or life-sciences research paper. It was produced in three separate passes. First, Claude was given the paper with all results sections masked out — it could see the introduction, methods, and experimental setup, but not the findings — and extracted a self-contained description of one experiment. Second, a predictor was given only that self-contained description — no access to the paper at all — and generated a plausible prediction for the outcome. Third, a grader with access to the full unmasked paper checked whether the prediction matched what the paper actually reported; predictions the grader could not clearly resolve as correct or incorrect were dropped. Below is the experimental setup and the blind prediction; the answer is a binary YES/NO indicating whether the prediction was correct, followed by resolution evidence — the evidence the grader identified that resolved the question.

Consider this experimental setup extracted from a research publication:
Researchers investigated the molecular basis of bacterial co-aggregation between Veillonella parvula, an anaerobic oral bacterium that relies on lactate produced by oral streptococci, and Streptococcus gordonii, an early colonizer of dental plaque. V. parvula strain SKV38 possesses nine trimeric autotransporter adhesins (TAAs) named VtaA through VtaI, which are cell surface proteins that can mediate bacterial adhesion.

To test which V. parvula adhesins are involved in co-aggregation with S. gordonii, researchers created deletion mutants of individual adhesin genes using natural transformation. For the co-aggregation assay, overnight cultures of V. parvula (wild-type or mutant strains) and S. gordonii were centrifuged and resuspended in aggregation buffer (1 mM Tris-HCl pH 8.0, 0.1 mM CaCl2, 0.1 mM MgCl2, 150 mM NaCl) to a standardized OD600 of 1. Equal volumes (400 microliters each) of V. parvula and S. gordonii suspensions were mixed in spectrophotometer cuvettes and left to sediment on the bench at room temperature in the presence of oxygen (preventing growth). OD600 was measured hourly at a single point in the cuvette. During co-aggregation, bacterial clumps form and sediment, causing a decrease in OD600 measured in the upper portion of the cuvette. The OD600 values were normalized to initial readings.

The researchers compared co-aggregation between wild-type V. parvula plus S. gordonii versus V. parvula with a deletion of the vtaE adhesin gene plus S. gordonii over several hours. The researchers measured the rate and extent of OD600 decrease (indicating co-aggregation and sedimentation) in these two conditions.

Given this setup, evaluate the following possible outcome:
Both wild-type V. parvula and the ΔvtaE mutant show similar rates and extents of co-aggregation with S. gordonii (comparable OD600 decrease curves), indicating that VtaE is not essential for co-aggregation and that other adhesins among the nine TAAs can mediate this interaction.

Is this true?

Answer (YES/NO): NO